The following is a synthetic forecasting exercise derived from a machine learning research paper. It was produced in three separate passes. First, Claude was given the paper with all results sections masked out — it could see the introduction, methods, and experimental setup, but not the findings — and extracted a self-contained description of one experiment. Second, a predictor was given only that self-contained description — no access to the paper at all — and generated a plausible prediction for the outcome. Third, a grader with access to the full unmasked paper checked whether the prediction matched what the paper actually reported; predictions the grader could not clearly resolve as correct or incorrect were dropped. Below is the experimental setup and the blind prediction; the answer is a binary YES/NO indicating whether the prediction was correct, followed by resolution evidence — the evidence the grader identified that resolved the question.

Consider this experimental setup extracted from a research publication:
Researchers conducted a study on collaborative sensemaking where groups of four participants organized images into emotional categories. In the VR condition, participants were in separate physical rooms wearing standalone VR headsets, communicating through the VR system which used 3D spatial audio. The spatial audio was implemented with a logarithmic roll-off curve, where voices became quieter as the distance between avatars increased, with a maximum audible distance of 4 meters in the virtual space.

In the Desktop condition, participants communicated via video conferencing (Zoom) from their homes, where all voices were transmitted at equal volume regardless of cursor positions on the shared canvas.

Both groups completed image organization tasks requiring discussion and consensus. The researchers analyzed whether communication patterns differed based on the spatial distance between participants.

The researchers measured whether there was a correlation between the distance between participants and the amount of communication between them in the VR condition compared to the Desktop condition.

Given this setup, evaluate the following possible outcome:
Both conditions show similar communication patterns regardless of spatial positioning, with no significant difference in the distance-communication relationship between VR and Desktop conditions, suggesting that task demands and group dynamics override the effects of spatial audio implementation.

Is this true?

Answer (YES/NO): YES